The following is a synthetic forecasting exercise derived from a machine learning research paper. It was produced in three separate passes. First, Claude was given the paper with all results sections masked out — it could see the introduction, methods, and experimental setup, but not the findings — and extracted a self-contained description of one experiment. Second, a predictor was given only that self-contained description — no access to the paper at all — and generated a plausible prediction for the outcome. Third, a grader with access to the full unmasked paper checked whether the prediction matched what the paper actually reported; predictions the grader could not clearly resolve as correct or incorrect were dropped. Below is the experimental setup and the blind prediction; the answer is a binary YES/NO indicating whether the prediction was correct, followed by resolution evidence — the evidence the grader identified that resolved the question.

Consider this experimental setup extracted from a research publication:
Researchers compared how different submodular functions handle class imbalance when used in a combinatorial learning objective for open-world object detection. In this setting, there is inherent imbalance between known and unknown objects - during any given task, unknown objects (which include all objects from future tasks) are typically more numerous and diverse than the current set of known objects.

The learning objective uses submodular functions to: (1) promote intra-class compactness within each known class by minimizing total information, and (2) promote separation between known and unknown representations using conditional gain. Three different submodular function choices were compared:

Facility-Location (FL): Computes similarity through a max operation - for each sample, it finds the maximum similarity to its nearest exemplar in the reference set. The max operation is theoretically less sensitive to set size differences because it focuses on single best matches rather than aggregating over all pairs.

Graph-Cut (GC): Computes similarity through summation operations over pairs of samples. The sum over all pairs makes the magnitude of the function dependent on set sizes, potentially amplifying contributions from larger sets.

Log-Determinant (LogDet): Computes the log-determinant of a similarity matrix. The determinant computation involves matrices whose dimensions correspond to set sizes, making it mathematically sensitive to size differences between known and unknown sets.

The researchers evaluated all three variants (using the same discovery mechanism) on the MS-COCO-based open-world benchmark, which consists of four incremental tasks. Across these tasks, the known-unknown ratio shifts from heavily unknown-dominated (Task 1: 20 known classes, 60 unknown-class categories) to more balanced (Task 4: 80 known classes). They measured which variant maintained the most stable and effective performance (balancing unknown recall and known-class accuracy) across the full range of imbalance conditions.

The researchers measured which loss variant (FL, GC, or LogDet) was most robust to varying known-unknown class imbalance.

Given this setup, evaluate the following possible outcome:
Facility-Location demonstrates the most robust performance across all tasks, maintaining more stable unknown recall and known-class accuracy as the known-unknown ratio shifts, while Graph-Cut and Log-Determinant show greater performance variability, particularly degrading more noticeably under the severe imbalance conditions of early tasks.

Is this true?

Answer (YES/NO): YES